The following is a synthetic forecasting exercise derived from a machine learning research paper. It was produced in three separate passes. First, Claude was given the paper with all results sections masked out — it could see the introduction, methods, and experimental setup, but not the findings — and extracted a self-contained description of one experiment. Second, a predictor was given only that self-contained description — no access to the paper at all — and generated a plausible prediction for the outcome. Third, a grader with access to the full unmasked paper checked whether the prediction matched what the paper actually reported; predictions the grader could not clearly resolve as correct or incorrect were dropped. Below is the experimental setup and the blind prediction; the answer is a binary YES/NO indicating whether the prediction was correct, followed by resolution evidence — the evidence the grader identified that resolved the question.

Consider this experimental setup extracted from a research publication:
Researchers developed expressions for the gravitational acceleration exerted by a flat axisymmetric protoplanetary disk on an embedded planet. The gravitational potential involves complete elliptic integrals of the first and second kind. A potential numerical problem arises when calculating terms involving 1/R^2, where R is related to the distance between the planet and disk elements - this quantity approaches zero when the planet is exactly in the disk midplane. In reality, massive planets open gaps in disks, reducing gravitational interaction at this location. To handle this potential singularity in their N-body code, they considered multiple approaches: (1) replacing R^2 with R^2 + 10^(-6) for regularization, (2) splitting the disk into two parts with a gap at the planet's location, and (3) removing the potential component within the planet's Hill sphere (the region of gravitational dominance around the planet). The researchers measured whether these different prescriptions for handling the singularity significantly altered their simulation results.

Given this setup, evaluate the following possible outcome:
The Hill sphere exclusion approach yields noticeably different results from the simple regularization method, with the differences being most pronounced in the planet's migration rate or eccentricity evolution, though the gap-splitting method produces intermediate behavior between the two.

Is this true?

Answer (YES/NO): NO